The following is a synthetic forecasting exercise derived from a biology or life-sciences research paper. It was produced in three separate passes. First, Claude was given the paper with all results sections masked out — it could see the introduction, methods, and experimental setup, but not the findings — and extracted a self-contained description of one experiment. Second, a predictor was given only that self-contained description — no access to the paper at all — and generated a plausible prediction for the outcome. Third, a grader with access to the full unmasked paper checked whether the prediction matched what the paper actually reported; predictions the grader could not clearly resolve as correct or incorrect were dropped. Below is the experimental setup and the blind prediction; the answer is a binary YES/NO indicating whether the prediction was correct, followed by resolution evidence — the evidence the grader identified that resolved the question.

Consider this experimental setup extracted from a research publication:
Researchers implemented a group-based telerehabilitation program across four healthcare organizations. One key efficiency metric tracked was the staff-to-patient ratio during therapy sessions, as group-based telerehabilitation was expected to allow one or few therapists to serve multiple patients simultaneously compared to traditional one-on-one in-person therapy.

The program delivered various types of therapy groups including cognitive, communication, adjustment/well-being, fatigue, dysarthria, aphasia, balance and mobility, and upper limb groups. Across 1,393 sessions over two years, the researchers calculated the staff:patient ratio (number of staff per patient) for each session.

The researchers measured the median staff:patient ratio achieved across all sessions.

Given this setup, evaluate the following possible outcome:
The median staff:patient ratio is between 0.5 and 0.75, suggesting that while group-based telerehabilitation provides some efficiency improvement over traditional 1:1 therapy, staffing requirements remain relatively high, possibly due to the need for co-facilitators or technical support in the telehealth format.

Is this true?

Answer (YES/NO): NO